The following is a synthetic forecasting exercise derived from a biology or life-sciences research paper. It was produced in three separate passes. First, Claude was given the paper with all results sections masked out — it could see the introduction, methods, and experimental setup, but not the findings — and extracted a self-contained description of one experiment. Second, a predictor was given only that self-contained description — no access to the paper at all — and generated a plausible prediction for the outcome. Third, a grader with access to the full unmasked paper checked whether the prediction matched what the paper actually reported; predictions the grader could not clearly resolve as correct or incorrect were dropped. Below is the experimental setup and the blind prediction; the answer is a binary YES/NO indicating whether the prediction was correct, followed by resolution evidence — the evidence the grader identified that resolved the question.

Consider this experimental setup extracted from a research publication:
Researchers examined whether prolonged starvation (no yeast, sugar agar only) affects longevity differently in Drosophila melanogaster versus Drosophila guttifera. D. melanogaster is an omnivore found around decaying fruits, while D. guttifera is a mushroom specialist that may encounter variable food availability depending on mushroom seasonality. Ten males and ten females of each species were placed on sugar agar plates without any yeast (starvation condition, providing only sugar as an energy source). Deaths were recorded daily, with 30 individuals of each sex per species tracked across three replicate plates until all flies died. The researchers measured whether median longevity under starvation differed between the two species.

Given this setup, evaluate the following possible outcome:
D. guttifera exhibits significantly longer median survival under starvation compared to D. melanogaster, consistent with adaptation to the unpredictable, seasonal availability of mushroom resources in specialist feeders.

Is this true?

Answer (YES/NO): NO